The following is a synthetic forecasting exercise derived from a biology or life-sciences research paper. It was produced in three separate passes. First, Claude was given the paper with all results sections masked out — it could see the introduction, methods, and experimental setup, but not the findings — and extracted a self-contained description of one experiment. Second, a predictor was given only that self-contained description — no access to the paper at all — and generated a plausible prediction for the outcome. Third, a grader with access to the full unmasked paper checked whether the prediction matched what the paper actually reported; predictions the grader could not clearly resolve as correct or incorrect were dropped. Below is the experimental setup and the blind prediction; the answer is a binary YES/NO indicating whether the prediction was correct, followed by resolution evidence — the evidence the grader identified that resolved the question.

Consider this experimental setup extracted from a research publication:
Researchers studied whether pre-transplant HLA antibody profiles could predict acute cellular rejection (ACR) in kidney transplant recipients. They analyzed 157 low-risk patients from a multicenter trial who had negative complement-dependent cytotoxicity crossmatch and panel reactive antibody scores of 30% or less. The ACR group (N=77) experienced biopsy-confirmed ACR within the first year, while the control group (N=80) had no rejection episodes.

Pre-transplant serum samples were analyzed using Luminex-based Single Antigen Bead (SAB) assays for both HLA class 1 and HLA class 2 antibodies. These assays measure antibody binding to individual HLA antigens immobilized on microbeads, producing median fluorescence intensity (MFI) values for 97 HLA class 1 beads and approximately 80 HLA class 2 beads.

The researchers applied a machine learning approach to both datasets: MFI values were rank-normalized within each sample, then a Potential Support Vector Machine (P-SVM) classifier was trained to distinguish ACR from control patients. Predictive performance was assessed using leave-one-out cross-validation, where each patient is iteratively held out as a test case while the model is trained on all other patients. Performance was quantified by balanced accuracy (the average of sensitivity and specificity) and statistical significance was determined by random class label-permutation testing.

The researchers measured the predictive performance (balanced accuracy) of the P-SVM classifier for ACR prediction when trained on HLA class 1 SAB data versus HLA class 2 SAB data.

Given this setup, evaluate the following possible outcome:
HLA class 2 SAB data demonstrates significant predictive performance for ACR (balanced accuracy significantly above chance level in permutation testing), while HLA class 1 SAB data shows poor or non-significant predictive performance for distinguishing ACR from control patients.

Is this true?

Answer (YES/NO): NO